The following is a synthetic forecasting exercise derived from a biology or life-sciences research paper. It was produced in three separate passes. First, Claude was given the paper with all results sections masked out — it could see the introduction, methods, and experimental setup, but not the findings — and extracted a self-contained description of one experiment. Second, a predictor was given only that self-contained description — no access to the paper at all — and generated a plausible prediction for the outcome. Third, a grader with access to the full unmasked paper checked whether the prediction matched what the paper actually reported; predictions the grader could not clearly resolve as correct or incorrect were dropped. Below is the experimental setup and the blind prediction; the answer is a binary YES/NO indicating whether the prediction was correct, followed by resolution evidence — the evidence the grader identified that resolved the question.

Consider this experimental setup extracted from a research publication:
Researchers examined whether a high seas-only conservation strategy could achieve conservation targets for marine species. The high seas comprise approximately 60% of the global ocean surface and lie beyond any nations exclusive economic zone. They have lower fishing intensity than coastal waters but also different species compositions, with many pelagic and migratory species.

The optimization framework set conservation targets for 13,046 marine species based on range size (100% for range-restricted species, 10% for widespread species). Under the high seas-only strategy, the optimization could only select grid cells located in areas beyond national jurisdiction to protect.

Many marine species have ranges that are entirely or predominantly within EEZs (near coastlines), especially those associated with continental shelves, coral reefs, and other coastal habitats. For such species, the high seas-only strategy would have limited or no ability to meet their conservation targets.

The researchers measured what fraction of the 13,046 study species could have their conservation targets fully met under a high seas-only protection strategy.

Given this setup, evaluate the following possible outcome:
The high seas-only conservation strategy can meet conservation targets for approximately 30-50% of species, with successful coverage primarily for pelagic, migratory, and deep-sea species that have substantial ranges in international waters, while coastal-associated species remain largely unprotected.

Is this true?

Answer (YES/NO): YES